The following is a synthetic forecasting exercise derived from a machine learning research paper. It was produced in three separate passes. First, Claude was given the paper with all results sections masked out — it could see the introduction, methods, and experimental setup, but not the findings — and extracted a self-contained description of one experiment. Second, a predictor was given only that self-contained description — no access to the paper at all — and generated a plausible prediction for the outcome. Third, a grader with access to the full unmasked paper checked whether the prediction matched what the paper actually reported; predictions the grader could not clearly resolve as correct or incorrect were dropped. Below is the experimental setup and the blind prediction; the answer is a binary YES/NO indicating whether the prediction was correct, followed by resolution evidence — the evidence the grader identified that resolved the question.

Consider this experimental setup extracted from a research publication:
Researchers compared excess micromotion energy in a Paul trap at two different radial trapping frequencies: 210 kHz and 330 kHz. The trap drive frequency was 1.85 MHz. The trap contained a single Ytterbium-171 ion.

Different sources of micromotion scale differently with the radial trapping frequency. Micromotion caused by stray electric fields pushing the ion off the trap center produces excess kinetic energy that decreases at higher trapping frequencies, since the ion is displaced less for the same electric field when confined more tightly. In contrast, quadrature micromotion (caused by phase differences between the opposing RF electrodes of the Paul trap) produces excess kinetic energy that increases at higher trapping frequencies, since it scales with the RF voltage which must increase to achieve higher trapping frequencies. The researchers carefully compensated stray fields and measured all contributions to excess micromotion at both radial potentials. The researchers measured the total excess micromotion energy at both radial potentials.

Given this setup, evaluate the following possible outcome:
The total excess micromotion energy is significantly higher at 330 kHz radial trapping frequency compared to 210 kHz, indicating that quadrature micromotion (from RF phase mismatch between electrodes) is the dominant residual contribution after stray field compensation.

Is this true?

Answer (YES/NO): YES